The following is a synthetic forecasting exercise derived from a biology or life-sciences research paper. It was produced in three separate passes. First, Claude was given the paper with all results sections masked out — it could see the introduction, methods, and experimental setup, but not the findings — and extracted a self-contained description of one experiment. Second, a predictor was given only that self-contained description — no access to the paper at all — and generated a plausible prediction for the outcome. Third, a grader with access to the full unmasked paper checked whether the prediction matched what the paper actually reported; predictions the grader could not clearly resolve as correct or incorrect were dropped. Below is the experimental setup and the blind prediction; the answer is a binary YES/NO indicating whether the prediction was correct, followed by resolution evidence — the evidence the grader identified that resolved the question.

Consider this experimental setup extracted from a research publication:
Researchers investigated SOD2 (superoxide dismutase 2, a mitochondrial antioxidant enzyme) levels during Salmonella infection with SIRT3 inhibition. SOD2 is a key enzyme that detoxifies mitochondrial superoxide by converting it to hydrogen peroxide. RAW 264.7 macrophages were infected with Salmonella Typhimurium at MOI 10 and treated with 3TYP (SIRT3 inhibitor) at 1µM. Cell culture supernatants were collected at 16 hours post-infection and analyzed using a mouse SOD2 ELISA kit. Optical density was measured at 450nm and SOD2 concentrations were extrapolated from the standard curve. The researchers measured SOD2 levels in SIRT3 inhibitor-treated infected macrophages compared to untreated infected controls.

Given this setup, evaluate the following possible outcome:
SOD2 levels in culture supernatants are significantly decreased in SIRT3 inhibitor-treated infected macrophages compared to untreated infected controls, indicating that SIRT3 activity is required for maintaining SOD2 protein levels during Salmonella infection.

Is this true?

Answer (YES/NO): YES